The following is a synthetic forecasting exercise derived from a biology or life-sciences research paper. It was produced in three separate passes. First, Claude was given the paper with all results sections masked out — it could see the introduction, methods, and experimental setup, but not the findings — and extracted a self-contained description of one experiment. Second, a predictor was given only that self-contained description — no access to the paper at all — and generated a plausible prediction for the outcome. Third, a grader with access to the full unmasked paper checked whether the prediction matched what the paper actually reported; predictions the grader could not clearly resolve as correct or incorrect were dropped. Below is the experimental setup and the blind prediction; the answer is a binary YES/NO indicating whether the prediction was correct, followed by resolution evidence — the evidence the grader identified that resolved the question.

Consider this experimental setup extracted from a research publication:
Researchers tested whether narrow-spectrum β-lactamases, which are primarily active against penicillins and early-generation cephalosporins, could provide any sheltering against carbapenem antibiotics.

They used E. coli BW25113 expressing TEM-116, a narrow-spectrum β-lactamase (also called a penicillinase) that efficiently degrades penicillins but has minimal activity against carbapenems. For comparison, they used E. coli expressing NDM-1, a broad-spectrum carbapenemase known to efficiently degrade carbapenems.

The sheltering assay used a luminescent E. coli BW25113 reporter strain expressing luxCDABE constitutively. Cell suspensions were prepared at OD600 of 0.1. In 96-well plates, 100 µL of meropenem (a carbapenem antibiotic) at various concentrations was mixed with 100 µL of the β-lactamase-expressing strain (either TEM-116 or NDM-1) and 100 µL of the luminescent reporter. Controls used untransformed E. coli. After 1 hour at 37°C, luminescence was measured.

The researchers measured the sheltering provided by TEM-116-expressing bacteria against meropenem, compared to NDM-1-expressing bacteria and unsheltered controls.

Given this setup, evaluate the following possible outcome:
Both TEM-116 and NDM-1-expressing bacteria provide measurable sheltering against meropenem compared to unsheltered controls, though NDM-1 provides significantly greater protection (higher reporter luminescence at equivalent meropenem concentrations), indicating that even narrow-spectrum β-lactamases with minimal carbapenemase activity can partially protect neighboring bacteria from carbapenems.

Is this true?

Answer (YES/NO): NO